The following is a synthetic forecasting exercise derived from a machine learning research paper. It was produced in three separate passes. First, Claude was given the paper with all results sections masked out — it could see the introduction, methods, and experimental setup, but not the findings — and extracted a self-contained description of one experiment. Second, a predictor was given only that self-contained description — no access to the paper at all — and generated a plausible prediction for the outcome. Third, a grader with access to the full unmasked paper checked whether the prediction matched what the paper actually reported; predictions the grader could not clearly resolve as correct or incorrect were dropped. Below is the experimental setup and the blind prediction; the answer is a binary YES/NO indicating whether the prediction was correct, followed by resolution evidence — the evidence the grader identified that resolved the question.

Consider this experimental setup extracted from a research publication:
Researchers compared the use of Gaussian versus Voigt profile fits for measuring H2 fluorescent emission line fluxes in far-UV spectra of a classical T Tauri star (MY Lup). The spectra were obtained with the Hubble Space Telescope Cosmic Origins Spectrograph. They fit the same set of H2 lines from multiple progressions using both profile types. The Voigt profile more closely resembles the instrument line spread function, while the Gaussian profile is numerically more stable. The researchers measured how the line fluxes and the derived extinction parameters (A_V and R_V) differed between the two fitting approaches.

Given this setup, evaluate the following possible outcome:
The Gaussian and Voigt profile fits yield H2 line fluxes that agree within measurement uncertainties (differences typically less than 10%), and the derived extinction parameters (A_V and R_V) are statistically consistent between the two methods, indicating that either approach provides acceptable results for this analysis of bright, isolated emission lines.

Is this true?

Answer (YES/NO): NO